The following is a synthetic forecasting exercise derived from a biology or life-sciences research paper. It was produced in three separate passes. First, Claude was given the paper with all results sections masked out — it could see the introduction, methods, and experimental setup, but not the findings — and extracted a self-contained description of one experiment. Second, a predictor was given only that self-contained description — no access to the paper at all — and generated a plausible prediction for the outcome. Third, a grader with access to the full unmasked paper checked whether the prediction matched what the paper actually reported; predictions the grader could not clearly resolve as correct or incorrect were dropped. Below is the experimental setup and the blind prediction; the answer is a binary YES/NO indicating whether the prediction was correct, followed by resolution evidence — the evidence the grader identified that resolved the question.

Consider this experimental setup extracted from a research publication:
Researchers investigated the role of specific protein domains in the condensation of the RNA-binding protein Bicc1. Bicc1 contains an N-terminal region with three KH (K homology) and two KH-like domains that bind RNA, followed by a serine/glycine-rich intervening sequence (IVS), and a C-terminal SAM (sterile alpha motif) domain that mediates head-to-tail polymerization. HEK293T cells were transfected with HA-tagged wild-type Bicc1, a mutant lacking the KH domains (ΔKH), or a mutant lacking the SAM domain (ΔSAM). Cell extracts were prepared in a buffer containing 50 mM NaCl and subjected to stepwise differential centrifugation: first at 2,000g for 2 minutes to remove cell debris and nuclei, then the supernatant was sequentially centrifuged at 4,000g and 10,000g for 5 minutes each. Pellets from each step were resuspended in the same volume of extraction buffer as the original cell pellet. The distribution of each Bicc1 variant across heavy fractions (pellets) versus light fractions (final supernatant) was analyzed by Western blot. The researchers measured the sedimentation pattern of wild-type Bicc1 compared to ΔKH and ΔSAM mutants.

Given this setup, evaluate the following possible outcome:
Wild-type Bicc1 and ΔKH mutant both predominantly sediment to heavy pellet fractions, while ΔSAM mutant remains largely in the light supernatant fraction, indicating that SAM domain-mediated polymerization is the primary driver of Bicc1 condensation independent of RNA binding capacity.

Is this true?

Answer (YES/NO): NO